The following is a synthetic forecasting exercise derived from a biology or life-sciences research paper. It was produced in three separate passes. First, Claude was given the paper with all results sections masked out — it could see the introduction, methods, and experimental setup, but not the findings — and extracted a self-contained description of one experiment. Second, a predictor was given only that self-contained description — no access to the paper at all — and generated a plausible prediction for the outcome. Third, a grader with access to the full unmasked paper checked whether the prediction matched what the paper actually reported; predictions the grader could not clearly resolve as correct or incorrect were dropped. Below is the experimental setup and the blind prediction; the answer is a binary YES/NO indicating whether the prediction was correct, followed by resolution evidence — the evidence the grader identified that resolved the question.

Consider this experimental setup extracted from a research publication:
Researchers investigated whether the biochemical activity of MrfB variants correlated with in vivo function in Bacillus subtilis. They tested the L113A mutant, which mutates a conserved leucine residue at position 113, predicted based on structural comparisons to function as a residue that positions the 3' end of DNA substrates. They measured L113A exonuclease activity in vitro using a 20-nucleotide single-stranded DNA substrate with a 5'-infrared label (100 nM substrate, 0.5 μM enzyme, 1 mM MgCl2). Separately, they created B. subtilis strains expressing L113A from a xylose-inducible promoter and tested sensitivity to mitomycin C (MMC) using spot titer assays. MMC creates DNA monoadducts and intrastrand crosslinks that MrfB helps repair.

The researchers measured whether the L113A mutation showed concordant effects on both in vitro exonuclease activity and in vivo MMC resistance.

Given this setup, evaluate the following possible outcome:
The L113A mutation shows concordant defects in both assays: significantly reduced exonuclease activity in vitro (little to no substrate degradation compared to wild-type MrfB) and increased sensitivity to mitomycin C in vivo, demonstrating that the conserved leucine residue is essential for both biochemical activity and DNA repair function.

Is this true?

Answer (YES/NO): NO